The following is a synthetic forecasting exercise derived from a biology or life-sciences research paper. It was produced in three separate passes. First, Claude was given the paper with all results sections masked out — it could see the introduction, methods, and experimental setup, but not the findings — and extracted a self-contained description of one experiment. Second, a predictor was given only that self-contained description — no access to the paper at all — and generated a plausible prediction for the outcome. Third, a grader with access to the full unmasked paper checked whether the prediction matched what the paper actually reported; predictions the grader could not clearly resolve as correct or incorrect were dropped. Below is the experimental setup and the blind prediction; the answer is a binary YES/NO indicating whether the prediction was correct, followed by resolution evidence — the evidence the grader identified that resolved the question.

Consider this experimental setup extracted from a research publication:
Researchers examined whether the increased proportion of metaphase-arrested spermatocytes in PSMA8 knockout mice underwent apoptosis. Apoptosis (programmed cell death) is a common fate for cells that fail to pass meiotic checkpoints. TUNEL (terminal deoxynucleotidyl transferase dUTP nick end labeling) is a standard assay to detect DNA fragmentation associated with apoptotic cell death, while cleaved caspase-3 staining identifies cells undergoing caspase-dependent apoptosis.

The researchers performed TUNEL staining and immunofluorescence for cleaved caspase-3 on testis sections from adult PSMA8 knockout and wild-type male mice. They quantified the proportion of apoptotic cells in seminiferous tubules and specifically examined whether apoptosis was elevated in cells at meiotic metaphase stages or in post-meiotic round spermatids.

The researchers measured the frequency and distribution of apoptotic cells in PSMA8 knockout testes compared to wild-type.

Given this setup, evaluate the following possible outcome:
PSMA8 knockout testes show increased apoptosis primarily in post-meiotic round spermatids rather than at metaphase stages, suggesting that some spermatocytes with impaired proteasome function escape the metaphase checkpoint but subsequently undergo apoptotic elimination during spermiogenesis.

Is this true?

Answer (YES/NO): NO